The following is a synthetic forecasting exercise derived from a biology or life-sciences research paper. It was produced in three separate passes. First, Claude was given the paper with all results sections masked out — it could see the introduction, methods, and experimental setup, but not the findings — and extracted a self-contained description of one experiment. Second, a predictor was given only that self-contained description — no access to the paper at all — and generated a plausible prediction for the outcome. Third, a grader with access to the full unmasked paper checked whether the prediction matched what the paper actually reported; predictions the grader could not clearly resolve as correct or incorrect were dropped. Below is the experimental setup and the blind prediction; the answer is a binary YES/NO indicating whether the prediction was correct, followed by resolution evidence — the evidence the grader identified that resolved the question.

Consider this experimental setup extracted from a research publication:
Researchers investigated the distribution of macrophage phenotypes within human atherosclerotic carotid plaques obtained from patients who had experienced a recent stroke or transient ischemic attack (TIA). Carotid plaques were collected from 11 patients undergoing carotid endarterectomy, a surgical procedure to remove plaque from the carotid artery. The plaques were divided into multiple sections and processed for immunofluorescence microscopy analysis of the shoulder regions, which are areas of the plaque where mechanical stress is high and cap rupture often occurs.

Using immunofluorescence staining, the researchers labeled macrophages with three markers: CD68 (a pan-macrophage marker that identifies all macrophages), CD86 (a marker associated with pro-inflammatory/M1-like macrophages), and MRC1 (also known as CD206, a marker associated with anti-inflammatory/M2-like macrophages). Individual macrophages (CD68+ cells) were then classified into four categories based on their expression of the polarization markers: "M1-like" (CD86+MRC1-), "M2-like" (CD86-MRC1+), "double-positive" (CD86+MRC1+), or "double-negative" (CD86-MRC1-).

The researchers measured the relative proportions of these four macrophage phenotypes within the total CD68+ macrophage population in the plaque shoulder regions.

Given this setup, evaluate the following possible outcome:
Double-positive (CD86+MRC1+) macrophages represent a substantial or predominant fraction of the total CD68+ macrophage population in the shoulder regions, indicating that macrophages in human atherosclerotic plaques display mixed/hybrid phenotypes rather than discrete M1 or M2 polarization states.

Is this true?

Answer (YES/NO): YES